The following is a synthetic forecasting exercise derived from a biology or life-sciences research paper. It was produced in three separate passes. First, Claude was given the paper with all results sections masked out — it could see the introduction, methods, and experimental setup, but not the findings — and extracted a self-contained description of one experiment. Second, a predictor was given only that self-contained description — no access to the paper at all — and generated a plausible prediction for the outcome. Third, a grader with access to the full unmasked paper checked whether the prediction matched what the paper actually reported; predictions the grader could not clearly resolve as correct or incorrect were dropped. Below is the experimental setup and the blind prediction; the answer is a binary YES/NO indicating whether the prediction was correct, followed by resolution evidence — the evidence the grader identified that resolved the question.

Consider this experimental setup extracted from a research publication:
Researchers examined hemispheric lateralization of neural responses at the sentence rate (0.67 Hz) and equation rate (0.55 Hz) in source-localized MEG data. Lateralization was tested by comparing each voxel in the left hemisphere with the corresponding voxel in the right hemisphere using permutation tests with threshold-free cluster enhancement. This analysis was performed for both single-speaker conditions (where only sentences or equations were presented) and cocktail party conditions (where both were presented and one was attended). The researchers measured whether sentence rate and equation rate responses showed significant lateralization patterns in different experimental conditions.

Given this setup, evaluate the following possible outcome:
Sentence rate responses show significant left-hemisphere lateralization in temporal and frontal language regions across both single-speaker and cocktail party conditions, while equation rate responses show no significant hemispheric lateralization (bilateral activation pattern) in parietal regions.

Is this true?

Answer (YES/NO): NO